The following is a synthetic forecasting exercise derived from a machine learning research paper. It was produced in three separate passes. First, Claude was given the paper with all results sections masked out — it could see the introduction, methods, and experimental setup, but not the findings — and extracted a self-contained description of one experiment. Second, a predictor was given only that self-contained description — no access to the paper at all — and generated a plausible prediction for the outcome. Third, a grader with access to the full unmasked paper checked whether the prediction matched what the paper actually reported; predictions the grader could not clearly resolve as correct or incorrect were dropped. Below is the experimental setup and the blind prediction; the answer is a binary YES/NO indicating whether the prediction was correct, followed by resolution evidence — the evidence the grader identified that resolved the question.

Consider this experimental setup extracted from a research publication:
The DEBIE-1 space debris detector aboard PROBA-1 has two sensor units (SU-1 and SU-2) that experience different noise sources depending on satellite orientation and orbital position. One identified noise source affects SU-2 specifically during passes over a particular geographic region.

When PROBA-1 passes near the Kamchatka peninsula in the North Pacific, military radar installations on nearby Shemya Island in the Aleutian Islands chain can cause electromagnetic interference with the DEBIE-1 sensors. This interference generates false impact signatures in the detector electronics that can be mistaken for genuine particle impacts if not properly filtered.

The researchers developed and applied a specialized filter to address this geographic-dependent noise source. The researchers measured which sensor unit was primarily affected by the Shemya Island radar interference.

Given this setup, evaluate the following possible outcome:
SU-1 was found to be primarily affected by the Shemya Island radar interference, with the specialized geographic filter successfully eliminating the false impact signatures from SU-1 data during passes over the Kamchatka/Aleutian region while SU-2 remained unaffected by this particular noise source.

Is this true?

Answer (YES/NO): NO